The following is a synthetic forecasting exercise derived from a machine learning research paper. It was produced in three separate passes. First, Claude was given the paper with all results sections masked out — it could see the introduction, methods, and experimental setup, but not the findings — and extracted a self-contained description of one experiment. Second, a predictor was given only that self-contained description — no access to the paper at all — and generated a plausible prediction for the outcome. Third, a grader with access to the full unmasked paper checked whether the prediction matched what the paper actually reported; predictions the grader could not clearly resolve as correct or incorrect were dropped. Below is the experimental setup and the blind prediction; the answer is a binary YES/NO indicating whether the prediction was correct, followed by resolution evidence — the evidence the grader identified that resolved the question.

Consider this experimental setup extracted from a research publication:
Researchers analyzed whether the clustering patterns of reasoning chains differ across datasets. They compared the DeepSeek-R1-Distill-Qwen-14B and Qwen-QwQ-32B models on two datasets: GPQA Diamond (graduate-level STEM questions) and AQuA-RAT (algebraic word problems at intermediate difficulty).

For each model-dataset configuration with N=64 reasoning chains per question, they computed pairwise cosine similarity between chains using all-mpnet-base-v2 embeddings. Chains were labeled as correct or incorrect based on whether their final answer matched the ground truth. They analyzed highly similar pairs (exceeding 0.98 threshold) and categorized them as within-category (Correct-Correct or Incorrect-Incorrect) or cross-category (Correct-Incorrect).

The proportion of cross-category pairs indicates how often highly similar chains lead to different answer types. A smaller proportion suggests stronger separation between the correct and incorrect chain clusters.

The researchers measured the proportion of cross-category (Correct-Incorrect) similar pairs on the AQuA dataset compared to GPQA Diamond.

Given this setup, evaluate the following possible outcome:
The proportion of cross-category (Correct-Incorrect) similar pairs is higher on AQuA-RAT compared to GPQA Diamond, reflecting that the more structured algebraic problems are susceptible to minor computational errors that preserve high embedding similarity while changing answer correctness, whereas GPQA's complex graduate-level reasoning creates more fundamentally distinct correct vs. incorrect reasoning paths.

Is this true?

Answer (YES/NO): NO